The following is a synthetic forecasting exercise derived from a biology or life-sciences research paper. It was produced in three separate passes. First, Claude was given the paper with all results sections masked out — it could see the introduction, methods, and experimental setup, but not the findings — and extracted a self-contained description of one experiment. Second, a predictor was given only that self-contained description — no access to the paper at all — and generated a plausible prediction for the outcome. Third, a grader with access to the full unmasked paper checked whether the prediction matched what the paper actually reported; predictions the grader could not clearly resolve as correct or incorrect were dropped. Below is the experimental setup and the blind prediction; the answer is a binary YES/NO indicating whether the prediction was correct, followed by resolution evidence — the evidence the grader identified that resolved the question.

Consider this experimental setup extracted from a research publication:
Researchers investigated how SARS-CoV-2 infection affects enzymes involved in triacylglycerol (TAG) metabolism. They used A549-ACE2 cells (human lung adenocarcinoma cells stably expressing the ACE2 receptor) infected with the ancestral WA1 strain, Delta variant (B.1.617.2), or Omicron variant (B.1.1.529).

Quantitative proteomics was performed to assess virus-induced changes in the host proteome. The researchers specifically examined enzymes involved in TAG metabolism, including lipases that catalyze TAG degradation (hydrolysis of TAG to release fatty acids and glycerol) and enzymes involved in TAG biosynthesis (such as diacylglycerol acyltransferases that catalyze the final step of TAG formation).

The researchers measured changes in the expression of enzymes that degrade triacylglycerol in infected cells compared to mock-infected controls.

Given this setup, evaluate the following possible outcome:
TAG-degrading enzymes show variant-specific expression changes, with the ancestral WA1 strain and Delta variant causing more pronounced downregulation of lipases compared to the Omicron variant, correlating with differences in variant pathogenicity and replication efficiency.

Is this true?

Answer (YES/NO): NO